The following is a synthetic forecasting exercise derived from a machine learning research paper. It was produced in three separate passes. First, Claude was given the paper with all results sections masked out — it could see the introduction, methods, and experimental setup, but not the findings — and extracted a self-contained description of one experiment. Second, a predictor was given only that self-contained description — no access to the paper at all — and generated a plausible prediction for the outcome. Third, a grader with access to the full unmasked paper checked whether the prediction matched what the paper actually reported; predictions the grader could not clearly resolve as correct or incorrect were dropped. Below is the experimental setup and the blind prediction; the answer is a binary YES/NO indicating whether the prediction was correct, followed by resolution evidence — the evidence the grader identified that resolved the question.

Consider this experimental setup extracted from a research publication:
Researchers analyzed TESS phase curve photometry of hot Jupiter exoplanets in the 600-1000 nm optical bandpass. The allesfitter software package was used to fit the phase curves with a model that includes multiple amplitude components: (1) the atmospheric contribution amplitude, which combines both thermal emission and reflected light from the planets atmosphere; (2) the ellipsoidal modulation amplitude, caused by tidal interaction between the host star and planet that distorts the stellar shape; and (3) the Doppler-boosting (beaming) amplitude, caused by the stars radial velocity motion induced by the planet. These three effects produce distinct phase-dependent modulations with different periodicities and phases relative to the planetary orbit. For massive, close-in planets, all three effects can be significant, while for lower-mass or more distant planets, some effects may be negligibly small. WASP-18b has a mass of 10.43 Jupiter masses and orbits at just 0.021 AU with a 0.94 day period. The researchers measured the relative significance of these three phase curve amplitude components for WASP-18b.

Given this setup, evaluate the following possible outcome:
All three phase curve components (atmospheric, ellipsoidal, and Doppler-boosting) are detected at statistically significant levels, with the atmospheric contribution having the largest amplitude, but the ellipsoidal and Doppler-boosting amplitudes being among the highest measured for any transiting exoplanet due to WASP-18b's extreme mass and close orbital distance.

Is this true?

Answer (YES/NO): NO